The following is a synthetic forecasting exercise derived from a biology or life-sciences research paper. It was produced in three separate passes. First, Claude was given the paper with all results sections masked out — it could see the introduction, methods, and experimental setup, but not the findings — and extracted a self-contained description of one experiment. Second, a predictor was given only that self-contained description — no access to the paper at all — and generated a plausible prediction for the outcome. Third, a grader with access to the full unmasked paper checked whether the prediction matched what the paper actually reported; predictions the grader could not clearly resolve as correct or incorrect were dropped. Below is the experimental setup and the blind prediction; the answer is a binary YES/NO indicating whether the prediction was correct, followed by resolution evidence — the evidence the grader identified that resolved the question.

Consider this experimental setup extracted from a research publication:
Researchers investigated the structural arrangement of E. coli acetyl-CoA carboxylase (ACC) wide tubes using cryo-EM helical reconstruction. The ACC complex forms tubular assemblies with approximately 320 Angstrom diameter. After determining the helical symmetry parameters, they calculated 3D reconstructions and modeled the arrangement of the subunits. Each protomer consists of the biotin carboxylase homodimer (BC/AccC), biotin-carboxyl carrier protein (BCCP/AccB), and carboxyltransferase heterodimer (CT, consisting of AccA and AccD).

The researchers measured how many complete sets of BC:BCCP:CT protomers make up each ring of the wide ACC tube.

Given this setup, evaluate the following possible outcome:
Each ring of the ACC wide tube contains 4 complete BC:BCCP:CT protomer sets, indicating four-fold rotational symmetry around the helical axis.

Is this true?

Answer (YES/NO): NO